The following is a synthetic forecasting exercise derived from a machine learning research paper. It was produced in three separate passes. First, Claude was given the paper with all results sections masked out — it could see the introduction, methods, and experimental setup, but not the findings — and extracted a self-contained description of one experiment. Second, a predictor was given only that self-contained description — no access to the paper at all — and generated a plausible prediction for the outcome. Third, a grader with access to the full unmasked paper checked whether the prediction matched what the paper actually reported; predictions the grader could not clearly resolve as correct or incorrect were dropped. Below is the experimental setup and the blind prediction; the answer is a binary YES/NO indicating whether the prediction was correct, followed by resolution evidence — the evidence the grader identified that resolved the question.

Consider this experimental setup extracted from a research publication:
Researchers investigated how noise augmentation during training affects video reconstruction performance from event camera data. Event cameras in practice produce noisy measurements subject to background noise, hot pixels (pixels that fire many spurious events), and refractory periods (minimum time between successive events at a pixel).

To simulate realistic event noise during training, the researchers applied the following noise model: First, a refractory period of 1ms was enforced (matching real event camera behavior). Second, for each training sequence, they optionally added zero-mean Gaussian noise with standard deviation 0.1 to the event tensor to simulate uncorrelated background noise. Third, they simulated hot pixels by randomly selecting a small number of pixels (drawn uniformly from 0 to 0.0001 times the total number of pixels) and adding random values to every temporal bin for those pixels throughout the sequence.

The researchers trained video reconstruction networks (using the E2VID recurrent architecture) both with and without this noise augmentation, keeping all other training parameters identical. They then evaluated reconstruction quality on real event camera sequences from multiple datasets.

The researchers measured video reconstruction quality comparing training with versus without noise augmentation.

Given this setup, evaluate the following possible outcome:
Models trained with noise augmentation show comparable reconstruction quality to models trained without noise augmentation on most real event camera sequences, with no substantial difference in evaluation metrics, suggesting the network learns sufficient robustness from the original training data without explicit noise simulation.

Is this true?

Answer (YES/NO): NO